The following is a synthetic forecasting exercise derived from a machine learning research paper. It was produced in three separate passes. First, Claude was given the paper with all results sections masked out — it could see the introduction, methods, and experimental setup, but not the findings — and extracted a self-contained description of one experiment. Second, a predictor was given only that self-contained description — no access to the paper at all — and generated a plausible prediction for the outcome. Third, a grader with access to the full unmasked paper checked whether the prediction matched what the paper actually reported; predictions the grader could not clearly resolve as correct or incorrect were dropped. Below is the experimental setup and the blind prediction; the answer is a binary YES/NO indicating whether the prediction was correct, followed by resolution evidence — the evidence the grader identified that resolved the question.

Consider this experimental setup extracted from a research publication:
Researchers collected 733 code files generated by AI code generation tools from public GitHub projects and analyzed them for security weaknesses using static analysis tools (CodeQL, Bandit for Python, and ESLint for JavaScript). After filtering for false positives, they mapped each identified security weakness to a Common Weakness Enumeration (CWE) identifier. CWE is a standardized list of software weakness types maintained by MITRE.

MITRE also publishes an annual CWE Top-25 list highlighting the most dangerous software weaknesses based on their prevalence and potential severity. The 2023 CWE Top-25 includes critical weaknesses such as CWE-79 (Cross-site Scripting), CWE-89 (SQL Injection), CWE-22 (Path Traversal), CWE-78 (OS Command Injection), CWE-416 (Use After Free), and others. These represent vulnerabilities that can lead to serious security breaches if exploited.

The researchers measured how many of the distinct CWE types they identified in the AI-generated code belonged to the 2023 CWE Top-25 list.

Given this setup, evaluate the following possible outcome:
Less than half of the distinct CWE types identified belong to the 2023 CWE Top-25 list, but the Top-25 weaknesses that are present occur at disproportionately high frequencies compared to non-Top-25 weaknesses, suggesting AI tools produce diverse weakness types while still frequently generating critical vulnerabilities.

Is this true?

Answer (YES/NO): YES